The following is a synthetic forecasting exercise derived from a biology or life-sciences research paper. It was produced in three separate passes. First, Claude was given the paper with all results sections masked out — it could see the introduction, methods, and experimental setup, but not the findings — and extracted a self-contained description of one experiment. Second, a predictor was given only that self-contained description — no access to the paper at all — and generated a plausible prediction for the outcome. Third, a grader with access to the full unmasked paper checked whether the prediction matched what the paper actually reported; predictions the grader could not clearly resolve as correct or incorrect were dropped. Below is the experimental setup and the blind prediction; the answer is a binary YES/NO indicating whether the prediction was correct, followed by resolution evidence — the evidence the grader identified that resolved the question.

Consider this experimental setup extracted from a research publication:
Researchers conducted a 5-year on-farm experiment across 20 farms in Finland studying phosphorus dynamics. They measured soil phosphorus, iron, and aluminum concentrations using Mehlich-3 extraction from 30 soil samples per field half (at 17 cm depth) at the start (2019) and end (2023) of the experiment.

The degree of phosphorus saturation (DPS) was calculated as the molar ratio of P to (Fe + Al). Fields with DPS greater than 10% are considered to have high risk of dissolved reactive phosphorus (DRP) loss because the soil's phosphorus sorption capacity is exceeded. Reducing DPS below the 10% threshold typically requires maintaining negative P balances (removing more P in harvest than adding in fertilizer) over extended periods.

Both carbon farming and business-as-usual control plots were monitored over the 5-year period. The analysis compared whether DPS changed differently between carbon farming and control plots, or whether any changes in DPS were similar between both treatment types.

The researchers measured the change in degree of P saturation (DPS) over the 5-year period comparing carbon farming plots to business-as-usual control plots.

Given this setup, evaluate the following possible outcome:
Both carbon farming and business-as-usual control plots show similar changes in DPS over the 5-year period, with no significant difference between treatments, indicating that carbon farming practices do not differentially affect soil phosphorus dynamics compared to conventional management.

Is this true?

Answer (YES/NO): YES